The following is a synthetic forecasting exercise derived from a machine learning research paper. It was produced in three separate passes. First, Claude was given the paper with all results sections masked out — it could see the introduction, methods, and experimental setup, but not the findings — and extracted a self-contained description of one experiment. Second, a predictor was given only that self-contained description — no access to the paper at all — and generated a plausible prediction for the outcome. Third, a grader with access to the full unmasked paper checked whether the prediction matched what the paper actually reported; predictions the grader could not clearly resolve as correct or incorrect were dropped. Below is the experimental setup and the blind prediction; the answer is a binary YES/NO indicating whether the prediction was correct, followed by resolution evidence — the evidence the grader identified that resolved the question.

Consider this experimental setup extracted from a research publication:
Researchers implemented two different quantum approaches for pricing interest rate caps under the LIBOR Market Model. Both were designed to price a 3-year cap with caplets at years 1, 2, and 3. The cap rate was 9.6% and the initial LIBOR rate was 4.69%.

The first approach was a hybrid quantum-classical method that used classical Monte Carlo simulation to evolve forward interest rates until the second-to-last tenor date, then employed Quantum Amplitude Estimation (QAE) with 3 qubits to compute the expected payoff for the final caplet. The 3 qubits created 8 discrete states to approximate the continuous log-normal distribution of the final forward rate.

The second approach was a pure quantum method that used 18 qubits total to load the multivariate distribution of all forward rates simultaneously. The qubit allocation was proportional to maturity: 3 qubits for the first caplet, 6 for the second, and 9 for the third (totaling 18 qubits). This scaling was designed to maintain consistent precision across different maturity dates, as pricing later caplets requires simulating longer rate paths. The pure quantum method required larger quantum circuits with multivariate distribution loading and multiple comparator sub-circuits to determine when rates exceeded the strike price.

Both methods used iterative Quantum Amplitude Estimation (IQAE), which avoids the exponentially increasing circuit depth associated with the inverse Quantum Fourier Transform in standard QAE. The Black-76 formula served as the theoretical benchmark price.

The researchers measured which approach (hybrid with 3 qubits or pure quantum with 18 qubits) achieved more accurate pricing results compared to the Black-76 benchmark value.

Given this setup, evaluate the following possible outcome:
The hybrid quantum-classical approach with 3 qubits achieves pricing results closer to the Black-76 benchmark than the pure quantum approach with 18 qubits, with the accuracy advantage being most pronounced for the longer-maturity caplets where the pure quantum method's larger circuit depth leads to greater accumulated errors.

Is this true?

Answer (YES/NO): NO